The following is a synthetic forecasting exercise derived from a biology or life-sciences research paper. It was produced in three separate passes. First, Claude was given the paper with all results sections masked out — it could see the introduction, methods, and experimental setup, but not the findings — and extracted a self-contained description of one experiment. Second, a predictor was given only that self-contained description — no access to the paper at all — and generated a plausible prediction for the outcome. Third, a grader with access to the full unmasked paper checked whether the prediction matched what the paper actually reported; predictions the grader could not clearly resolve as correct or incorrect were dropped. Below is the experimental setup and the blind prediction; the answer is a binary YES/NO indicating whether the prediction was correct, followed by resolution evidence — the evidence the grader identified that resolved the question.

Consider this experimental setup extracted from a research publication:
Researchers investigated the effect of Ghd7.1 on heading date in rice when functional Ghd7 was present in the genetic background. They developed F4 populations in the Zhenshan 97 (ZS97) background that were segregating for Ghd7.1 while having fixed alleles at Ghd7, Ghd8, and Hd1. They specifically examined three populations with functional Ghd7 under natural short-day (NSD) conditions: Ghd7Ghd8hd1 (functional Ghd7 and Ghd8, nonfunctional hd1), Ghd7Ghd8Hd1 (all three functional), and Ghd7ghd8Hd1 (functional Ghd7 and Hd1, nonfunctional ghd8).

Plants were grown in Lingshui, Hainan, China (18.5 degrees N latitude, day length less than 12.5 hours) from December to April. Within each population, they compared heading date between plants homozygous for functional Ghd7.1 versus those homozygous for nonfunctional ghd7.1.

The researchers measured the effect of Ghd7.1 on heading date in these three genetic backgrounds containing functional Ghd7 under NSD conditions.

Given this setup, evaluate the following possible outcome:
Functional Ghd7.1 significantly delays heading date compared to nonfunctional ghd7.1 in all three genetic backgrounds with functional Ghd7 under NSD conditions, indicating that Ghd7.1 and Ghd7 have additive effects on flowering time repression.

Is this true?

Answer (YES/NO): NO